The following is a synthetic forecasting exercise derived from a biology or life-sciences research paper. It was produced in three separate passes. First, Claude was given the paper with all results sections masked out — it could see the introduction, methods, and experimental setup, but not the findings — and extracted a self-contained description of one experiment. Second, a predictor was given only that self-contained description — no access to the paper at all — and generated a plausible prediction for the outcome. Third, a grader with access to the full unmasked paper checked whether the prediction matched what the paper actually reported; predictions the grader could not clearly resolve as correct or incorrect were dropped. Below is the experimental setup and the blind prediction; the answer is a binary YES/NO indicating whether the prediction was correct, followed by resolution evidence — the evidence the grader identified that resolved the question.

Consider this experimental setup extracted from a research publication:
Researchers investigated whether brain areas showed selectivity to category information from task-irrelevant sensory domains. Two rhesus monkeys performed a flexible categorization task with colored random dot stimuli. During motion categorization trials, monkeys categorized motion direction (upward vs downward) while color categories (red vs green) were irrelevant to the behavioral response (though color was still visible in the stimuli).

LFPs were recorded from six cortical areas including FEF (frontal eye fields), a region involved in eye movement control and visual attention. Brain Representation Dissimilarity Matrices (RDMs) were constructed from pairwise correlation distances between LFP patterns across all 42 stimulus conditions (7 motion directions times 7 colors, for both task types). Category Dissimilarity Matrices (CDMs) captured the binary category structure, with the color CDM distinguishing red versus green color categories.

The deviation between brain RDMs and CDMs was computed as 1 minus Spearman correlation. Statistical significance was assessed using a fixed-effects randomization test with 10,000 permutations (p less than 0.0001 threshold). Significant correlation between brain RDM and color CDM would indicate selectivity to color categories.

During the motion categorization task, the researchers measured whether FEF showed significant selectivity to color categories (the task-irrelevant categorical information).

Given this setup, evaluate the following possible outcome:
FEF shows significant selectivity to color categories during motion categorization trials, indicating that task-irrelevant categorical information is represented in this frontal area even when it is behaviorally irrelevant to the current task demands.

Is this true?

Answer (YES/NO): YES